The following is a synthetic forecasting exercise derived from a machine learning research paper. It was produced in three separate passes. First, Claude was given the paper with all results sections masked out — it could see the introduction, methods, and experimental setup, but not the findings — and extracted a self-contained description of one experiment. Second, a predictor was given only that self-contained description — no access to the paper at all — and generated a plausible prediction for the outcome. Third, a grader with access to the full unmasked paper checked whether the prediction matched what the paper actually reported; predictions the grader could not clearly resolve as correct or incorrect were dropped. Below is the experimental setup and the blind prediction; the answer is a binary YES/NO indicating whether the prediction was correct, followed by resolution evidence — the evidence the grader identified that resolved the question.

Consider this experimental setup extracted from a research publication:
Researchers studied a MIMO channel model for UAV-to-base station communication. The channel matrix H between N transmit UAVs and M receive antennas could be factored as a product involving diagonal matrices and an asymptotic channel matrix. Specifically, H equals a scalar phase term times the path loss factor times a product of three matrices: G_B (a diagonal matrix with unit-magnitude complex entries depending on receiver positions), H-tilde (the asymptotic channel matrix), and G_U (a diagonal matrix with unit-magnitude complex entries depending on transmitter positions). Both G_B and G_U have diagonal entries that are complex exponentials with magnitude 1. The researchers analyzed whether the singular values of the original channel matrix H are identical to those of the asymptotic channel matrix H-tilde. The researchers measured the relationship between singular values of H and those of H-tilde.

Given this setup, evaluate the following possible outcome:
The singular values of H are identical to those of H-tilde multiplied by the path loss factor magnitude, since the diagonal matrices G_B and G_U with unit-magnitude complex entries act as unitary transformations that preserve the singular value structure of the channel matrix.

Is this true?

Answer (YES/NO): NO